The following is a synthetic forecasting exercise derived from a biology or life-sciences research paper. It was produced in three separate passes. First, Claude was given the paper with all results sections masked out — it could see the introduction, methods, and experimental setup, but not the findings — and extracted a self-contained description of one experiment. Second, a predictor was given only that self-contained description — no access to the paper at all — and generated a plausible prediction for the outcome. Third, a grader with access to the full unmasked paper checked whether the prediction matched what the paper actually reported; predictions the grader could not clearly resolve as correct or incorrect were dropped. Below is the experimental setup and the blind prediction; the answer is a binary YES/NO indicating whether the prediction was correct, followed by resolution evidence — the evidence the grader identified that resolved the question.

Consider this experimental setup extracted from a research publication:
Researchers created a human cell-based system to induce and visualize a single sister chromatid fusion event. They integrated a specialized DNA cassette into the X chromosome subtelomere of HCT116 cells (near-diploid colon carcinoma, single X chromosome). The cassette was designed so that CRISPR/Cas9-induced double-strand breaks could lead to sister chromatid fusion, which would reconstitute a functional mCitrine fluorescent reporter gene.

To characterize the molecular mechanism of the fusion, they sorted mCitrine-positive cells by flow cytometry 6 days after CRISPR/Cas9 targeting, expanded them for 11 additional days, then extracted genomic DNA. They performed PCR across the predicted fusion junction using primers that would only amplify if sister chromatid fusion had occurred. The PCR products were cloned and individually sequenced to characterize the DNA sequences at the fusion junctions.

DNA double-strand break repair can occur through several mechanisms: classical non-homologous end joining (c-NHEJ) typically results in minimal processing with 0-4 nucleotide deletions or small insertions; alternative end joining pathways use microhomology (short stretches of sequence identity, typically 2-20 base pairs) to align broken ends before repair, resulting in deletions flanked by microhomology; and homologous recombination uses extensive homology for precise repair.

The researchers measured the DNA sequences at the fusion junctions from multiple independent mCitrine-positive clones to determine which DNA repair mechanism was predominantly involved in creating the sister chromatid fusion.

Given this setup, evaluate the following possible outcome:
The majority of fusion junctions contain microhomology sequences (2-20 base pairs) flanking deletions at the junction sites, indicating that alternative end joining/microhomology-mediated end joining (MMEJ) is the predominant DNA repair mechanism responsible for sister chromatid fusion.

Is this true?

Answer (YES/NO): YES